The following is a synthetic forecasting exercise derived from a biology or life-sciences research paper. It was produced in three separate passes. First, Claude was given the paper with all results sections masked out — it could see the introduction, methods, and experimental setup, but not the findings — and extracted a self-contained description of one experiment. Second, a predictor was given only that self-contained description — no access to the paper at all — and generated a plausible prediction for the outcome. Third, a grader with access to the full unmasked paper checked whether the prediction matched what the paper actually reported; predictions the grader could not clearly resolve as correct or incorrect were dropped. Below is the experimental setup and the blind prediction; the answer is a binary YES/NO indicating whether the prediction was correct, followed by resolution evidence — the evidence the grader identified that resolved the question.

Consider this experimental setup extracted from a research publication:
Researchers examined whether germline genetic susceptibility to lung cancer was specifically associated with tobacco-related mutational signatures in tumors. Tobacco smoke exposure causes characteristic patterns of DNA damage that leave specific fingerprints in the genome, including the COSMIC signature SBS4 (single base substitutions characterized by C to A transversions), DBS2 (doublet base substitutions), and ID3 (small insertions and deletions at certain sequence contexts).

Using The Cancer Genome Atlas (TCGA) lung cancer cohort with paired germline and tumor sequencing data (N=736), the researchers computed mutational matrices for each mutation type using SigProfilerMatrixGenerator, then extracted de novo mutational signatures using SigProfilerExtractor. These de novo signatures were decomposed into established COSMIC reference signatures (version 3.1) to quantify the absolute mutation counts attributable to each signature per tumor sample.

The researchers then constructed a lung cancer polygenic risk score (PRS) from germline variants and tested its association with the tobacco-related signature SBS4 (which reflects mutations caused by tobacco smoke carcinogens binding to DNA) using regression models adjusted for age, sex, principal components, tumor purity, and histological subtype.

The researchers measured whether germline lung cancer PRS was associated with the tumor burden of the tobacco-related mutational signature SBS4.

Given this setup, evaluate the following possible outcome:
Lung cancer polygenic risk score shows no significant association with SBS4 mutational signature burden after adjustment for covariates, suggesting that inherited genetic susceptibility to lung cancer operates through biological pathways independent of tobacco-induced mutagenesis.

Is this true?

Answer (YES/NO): NO